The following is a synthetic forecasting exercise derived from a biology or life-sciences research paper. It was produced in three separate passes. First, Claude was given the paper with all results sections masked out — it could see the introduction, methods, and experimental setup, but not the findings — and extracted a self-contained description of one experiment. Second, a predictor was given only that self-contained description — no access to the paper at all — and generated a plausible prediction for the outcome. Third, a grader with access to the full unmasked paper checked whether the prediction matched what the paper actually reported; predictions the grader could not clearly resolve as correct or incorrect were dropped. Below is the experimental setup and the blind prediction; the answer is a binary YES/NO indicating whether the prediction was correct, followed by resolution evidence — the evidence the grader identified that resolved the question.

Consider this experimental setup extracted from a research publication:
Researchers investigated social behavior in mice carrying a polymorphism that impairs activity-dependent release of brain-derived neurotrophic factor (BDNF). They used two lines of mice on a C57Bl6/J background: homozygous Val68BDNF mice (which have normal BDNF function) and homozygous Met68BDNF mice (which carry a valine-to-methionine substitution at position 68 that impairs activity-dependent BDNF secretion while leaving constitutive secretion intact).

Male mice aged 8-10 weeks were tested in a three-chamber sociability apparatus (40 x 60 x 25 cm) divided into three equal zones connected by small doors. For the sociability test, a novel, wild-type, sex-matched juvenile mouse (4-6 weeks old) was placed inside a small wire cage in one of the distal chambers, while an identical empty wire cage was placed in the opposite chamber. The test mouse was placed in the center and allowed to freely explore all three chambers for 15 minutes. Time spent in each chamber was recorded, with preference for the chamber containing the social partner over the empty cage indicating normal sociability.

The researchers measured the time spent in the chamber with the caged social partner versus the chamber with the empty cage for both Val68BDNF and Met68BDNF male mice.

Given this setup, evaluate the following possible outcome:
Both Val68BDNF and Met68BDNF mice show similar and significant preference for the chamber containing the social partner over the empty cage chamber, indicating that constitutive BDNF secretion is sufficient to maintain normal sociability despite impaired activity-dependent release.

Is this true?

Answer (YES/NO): YES